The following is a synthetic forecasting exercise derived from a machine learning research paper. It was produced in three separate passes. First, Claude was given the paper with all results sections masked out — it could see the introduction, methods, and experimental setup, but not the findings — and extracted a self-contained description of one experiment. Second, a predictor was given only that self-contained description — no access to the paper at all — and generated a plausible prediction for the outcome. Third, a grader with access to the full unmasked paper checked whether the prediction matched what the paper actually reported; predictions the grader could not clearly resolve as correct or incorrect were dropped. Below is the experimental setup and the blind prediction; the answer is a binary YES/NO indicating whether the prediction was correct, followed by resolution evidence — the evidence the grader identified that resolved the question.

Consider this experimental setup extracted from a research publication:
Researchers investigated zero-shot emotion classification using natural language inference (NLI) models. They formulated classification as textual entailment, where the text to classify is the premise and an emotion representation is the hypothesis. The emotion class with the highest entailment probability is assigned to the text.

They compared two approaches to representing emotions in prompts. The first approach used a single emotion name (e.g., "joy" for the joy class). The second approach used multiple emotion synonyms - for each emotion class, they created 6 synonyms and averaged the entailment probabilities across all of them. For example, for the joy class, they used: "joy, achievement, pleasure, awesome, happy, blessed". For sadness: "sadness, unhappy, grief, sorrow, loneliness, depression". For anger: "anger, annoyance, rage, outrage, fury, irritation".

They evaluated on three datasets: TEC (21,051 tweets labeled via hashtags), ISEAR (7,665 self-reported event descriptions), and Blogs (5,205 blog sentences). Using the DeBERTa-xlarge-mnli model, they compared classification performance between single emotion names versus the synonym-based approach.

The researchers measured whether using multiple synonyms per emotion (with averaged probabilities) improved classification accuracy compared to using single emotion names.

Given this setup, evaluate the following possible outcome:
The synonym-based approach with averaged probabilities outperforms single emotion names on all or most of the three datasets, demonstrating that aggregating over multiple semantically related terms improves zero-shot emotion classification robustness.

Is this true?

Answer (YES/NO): NO